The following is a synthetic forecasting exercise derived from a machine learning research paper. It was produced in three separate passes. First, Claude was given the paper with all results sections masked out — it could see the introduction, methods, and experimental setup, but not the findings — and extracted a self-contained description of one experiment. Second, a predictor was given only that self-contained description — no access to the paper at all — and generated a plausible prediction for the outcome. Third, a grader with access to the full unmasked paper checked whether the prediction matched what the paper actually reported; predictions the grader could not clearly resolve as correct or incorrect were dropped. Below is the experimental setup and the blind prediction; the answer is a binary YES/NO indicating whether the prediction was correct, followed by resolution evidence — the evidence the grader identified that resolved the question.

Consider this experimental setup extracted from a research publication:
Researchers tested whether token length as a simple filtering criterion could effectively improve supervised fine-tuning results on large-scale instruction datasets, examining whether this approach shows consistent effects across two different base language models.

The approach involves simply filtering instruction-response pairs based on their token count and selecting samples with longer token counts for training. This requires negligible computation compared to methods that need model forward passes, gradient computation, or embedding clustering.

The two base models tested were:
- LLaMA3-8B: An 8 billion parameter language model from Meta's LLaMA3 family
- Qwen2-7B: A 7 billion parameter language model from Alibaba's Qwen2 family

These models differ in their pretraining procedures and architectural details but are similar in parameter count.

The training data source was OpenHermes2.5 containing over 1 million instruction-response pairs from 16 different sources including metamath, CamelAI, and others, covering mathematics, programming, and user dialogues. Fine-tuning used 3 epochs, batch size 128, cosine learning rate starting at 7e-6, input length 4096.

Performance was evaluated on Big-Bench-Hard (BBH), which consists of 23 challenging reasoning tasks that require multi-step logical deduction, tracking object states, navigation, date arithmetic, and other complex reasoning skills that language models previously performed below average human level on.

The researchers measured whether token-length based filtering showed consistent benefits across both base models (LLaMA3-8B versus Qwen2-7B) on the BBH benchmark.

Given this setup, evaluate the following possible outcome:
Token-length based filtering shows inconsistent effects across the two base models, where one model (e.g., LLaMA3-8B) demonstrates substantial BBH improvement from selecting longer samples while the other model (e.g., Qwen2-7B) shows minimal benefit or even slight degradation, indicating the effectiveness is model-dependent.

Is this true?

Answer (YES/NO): YES